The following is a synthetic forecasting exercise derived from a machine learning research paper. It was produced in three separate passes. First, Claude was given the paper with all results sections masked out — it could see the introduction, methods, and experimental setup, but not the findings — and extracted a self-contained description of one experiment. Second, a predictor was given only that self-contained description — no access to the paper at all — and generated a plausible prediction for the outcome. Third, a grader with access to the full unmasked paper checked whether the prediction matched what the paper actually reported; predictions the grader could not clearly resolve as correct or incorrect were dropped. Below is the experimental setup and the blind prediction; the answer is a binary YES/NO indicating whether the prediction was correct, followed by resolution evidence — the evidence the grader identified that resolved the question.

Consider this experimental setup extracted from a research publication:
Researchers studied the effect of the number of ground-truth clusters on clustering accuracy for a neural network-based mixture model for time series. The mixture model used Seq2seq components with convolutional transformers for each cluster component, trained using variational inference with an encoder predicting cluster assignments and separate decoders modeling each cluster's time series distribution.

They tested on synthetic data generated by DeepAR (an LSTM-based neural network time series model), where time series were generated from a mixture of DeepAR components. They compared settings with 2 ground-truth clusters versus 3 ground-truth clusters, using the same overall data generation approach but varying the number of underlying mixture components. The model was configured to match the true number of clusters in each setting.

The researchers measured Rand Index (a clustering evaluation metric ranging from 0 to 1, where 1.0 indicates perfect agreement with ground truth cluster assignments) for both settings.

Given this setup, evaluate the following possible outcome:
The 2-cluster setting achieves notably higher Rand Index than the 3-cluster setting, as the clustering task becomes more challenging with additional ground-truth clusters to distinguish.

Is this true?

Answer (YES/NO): YES